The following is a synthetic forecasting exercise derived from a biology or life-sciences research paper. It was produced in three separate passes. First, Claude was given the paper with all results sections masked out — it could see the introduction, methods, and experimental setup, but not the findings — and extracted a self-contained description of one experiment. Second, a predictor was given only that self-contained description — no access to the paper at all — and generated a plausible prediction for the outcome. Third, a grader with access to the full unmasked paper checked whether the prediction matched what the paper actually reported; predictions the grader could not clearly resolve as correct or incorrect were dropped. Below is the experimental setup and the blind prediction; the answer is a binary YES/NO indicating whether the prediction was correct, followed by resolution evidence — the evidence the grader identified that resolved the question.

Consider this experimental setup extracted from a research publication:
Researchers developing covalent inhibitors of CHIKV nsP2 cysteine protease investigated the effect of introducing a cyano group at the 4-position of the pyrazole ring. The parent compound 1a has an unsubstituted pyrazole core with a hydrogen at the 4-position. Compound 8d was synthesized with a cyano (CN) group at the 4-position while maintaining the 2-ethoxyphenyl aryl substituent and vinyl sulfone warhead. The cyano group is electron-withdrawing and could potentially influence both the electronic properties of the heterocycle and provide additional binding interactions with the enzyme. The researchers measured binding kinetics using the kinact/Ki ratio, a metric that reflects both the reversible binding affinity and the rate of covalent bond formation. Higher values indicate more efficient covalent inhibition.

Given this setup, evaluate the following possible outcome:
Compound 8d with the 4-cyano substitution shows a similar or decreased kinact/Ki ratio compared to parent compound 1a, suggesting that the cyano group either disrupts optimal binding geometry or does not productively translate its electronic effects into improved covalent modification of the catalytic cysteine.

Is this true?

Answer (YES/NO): NO